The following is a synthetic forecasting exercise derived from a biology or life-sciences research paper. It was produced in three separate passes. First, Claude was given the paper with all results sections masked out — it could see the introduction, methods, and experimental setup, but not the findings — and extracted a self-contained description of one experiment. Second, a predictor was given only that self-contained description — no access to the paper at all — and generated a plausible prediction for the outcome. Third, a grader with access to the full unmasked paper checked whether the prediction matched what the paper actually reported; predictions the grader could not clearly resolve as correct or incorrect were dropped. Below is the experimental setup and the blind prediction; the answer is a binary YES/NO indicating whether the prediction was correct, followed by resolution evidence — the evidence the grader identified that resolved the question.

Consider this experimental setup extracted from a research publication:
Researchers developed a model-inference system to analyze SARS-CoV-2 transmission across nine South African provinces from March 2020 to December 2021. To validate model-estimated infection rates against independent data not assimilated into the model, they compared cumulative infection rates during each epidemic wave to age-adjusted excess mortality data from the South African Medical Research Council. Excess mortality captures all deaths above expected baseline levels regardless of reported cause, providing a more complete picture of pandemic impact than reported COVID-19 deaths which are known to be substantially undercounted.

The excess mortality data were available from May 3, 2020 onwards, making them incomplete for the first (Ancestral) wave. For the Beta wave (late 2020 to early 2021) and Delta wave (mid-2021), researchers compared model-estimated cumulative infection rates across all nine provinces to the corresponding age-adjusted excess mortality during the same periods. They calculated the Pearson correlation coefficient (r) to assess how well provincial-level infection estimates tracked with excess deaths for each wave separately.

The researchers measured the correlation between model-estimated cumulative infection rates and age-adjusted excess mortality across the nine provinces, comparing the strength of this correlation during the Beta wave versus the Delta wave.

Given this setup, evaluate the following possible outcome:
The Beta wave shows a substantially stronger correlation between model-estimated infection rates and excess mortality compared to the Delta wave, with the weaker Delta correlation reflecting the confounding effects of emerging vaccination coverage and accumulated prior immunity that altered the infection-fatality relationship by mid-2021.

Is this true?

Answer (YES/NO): NO